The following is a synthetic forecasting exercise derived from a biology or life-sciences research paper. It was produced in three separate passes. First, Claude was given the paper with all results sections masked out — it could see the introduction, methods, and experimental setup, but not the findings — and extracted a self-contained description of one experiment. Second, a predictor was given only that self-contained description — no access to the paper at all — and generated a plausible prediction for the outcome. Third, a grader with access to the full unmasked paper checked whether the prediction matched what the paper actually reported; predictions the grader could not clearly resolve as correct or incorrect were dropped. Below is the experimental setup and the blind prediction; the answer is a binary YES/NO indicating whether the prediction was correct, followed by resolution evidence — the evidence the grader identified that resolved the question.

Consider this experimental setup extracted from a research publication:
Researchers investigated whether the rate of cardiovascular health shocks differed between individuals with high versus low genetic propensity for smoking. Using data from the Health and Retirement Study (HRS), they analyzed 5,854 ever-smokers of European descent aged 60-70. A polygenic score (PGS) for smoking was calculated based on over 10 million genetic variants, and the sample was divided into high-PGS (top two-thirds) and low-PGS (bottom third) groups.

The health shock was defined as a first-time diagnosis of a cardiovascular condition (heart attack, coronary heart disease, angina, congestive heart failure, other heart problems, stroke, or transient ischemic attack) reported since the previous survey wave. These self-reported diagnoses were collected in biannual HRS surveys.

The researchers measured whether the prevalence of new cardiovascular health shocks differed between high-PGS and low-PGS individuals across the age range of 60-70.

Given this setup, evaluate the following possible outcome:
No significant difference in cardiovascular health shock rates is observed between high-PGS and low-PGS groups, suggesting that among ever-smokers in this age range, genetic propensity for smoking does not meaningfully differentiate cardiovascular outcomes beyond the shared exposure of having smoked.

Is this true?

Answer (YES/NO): YES